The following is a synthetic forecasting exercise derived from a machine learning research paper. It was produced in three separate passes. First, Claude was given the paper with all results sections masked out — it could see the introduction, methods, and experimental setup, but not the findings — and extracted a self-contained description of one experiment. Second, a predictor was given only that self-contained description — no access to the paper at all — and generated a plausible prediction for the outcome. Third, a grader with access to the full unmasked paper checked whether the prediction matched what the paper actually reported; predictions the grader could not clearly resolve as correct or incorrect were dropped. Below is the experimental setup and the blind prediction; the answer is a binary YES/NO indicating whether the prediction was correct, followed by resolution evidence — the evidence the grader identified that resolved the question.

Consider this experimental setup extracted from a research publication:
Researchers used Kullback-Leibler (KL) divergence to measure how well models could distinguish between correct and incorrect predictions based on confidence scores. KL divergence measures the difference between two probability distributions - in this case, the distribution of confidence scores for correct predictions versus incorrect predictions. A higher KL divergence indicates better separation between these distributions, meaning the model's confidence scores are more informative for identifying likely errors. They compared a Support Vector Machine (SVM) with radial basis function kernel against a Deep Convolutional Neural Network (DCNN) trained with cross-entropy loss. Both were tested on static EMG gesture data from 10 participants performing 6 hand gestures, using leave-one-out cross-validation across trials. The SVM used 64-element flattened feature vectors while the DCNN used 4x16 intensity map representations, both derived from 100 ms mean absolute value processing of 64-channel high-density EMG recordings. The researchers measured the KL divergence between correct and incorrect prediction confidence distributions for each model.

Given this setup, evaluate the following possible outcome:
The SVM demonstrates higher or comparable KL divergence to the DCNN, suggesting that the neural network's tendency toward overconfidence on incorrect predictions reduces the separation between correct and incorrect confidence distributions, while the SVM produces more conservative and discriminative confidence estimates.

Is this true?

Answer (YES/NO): YES